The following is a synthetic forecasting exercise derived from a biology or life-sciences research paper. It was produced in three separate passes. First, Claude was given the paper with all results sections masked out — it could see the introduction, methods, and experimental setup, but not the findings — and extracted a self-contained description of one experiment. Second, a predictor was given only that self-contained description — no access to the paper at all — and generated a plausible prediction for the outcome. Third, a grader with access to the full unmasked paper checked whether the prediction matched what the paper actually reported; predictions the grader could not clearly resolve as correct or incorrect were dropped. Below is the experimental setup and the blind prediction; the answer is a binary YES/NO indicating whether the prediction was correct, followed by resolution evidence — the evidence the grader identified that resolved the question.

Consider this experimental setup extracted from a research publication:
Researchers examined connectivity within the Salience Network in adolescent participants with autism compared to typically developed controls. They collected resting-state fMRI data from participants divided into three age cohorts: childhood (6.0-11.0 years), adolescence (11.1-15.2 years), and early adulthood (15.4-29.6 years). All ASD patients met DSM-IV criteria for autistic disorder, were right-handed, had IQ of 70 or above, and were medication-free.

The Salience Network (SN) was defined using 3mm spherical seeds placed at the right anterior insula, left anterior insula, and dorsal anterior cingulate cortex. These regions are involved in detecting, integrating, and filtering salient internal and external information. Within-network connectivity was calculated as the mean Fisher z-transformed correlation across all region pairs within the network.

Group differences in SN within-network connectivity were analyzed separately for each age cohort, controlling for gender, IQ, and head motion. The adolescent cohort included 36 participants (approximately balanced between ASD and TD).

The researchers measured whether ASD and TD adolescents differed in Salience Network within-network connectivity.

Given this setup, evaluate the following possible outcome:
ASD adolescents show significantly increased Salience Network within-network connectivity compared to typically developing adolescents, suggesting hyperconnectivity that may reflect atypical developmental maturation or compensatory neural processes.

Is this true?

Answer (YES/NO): NO